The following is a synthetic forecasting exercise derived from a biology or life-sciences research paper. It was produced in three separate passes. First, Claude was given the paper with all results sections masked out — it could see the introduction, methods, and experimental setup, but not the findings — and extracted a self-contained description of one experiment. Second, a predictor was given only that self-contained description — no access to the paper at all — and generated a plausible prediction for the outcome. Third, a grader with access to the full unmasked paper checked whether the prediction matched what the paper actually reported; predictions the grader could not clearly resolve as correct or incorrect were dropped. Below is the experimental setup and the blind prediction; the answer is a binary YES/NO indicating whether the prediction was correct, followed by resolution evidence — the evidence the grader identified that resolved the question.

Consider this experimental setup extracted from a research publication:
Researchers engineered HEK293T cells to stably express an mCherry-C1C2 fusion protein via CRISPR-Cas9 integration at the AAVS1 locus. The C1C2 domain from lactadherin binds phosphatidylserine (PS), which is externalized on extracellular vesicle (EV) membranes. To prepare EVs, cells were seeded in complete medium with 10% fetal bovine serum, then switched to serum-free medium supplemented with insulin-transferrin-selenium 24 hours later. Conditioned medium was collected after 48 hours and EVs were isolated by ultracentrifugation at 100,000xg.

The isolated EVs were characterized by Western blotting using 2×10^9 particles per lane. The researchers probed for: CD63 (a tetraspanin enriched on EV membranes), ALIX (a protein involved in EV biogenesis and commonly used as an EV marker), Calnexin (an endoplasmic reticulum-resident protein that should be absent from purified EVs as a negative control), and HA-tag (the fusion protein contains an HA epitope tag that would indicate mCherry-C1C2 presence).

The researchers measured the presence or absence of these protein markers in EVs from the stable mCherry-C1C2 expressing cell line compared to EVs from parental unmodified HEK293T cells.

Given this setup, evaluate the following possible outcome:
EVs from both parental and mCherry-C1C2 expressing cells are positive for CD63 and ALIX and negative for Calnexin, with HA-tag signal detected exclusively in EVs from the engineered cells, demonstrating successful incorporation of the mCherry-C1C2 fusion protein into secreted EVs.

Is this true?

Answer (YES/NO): YES